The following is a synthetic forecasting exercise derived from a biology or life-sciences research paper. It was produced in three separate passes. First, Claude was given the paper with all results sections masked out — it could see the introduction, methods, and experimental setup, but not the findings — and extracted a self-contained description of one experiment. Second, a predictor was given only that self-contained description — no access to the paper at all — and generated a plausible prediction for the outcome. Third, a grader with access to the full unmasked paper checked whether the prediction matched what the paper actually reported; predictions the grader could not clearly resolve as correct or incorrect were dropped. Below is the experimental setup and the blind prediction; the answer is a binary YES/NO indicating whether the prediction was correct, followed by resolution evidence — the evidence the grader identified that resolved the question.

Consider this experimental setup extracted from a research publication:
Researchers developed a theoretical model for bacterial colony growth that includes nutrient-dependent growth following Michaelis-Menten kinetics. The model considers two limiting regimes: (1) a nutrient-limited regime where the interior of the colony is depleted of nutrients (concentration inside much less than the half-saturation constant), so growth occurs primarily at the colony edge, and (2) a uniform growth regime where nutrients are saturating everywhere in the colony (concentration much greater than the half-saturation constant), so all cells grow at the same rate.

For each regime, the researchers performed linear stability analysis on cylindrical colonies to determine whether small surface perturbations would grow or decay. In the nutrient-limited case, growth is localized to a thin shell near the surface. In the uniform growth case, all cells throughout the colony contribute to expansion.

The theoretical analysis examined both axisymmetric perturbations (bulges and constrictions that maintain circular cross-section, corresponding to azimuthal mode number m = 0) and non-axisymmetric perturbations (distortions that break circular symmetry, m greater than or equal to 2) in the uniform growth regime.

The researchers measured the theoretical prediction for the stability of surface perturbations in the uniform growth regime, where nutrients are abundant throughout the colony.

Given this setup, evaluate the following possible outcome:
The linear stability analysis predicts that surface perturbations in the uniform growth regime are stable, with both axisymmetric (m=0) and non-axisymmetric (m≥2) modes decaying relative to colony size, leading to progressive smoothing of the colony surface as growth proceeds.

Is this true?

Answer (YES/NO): YES